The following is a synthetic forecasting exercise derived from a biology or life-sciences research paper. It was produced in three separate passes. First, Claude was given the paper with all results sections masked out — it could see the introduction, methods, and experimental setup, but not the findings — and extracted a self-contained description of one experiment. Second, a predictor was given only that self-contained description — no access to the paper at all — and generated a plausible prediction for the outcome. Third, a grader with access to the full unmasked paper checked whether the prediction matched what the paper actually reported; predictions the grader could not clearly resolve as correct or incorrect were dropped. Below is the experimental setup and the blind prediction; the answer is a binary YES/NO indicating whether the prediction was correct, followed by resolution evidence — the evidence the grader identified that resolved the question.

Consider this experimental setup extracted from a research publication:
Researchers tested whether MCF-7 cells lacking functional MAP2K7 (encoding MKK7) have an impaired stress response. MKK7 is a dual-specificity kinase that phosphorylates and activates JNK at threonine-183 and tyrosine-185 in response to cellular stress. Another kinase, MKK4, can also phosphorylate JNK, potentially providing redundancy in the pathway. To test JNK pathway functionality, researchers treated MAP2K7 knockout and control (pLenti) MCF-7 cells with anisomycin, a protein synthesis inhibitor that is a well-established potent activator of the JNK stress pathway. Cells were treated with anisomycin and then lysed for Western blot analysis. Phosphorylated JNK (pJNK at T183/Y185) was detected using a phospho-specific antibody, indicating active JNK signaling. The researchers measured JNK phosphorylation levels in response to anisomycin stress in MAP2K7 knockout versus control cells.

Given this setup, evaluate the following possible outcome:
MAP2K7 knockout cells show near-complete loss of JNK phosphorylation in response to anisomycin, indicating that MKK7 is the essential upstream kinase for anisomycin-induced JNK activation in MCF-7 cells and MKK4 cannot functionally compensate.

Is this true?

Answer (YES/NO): NO